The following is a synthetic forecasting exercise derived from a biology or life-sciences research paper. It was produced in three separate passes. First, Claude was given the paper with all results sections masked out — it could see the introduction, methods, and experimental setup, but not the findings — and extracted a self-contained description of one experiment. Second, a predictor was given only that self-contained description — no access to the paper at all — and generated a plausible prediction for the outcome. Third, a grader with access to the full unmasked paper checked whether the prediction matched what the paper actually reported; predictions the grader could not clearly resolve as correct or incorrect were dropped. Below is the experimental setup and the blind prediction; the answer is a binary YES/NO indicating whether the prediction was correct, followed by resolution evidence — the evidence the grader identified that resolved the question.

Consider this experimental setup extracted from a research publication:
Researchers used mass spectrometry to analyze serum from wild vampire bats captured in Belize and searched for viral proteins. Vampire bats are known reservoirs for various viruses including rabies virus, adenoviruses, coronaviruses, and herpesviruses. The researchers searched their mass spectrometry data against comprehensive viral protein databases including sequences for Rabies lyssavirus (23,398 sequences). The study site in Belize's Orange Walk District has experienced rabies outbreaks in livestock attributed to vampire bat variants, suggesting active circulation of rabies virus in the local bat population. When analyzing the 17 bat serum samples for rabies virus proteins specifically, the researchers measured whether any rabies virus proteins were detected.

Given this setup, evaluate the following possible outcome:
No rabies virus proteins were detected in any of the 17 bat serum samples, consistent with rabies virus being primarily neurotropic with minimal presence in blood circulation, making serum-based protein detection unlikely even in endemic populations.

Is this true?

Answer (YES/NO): YES